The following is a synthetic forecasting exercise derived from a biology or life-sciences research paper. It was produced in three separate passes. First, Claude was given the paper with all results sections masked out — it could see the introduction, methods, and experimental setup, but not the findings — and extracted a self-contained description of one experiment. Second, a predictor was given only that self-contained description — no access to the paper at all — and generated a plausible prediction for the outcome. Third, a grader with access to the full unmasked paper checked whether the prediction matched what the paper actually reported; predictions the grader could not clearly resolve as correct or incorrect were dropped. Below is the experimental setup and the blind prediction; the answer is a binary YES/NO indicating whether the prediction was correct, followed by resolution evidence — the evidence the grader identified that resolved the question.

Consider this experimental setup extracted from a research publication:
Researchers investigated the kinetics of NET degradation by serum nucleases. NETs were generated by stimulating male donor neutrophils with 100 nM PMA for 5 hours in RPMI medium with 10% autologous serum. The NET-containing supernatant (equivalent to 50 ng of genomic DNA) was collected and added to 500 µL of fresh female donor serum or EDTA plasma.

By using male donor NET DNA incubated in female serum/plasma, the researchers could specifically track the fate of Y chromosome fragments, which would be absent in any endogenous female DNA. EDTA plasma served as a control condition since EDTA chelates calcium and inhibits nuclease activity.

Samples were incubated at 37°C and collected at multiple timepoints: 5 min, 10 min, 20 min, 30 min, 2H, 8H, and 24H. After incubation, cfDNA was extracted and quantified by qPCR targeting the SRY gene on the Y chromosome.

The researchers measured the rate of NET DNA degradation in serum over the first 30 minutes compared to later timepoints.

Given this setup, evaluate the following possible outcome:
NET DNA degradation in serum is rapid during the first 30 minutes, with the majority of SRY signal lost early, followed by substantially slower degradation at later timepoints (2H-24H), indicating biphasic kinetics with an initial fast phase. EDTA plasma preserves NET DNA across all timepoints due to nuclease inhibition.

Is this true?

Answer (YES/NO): NO